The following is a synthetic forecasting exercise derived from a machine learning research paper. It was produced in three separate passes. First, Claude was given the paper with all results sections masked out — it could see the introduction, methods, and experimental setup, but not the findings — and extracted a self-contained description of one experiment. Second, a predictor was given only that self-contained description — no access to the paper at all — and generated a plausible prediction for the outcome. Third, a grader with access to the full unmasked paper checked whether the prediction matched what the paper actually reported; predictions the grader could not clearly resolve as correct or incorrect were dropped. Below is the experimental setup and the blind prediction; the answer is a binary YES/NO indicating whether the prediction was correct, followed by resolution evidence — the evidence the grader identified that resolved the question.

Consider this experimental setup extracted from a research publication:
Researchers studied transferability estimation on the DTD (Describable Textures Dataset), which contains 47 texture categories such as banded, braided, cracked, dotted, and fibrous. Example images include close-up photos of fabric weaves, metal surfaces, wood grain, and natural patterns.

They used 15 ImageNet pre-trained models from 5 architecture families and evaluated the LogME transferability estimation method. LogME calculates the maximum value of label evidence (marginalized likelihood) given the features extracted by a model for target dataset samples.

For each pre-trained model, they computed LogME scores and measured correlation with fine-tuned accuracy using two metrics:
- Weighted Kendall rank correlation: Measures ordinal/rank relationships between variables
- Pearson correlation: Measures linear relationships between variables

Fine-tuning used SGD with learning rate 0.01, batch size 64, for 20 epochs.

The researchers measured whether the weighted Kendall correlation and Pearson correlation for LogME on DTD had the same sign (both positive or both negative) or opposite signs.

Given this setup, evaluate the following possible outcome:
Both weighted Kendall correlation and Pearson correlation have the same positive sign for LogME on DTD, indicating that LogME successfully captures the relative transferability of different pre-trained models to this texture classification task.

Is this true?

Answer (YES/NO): NO